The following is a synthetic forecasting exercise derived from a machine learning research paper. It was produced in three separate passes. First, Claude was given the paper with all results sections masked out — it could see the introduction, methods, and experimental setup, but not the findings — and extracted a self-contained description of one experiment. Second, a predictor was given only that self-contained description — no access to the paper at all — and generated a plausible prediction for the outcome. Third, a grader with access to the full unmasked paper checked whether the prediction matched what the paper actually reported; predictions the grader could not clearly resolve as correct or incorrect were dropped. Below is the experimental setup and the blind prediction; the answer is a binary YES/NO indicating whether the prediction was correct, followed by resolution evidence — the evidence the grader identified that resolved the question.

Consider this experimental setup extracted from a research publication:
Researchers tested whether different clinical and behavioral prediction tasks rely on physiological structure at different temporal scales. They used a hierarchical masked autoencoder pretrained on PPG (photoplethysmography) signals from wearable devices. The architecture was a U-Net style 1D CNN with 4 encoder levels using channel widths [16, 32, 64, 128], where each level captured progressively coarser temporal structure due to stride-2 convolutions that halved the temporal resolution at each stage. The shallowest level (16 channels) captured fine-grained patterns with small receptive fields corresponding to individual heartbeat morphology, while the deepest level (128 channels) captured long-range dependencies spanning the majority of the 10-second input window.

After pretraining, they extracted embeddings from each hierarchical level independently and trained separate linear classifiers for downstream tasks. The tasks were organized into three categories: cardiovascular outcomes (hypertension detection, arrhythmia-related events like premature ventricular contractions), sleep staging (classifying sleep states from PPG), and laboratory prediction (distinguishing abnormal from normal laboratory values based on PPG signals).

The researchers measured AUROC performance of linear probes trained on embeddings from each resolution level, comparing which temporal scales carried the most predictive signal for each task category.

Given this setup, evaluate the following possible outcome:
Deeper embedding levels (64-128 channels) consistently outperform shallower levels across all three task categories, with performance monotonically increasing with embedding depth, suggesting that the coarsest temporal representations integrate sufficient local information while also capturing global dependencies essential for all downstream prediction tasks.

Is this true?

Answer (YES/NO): NO